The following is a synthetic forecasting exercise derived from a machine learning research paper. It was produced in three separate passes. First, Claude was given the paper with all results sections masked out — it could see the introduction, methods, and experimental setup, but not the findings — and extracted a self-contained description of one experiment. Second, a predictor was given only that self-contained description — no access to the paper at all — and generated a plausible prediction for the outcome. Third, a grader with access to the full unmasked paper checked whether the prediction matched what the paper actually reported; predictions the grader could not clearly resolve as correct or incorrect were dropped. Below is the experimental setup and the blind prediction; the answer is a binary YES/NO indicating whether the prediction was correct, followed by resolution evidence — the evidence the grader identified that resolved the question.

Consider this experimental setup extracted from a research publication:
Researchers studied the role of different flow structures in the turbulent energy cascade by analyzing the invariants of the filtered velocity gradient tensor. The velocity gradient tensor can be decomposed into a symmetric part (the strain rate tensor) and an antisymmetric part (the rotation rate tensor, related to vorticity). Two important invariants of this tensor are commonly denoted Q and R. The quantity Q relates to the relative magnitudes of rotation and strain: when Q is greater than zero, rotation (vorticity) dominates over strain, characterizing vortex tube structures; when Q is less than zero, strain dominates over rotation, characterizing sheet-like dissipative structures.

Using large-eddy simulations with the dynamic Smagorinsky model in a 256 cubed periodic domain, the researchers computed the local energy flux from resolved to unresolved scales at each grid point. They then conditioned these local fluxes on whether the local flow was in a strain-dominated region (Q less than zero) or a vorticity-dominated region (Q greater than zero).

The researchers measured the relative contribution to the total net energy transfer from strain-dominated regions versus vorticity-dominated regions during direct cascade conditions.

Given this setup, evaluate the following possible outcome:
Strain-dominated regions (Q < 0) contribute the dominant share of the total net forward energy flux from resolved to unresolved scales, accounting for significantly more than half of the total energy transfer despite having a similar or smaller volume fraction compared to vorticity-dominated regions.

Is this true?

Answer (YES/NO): YES